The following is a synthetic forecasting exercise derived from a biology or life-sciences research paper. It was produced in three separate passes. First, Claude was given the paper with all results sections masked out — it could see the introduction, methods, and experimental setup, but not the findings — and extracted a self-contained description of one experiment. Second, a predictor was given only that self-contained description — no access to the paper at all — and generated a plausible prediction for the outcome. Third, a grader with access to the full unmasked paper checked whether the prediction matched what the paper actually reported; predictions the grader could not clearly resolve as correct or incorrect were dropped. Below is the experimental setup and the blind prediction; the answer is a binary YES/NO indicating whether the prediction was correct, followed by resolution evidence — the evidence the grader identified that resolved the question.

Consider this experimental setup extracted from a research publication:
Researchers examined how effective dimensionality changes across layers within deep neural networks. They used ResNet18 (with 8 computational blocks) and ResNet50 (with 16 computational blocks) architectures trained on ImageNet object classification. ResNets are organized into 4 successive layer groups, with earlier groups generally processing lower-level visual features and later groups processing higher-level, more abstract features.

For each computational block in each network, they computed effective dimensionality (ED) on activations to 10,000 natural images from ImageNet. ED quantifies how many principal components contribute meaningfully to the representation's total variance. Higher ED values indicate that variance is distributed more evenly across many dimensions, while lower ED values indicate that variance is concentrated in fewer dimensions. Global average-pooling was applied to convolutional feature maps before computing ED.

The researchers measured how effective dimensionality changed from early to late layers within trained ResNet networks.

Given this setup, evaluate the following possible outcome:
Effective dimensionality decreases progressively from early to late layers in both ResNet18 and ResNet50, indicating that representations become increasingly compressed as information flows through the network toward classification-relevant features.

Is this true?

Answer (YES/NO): NO